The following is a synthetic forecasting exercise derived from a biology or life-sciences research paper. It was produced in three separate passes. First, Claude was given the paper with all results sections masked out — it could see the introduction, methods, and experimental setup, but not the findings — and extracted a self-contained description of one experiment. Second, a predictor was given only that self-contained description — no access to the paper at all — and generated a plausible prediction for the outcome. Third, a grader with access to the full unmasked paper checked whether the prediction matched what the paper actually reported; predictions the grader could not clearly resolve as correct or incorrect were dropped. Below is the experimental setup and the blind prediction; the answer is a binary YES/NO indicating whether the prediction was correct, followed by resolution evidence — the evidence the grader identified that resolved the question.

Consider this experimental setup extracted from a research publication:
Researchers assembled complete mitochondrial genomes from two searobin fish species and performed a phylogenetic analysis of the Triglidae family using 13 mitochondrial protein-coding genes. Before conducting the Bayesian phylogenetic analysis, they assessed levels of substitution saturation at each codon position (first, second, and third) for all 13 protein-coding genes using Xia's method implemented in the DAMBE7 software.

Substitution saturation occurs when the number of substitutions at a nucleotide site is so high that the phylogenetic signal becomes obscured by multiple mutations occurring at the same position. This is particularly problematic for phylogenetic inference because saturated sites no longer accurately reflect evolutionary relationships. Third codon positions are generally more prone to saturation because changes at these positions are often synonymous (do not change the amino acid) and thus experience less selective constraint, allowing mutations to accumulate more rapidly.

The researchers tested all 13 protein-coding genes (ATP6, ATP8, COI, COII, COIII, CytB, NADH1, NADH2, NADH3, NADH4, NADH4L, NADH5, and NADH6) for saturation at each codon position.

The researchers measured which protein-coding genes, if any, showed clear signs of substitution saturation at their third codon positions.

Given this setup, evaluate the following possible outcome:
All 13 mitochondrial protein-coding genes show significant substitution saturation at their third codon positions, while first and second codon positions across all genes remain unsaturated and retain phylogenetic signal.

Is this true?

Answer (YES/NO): NO